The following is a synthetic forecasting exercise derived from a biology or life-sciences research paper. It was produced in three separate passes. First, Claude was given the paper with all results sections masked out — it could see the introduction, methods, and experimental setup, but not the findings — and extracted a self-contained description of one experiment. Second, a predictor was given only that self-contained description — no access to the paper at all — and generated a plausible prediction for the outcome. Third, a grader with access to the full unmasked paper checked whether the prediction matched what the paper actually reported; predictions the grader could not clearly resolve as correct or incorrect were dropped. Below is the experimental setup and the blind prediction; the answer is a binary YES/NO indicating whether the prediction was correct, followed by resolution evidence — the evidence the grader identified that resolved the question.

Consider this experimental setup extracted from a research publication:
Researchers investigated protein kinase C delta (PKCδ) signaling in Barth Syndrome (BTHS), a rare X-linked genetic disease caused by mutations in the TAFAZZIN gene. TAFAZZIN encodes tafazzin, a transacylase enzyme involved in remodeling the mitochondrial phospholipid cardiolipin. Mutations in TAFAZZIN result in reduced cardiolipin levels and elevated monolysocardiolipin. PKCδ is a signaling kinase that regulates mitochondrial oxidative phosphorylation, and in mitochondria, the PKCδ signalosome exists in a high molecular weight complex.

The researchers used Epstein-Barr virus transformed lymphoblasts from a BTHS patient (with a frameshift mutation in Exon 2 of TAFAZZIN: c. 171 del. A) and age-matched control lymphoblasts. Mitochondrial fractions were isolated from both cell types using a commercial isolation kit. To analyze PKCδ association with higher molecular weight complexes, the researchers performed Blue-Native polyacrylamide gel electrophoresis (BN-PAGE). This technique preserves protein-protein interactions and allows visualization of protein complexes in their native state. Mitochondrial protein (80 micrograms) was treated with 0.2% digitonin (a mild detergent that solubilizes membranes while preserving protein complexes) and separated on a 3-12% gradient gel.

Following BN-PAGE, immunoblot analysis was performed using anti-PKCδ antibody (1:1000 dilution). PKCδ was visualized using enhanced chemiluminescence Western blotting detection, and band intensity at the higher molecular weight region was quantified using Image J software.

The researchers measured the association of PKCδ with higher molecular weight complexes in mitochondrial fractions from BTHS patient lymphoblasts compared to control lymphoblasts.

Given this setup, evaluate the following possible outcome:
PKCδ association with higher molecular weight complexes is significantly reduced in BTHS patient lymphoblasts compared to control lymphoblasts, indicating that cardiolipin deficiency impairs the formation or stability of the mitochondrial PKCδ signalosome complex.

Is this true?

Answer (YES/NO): YES